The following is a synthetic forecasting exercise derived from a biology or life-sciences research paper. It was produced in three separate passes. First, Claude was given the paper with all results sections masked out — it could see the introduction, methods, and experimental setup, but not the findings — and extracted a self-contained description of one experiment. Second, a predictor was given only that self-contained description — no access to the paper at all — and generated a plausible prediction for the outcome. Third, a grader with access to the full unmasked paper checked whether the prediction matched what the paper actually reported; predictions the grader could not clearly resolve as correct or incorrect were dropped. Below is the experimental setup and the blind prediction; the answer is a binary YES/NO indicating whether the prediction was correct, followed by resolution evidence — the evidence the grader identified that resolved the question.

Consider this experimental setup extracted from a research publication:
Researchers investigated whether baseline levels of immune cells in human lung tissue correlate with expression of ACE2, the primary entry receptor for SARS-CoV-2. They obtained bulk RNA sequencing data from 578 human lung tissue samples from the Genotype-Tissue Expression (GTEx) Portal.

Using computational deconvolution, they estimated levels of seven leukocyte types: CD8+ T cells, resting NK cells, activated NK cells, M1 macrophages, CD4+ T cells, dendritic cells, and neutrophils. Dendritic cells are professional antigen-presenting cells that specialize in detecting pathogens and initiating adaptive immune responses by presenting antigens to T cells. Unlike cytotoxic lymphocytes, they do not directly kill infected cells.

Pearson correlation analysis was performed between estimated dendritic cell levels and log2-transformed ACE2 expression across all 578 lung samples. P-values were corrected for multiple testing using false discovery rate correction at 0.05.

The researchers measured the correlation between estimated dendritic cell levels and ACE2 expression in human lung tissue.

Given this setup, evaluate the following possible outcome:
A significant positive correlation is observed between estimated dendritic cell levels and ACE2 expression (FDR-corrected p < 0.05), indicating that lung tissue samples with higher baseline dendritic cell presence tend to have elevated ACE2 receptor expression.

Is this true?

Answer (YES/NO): NO